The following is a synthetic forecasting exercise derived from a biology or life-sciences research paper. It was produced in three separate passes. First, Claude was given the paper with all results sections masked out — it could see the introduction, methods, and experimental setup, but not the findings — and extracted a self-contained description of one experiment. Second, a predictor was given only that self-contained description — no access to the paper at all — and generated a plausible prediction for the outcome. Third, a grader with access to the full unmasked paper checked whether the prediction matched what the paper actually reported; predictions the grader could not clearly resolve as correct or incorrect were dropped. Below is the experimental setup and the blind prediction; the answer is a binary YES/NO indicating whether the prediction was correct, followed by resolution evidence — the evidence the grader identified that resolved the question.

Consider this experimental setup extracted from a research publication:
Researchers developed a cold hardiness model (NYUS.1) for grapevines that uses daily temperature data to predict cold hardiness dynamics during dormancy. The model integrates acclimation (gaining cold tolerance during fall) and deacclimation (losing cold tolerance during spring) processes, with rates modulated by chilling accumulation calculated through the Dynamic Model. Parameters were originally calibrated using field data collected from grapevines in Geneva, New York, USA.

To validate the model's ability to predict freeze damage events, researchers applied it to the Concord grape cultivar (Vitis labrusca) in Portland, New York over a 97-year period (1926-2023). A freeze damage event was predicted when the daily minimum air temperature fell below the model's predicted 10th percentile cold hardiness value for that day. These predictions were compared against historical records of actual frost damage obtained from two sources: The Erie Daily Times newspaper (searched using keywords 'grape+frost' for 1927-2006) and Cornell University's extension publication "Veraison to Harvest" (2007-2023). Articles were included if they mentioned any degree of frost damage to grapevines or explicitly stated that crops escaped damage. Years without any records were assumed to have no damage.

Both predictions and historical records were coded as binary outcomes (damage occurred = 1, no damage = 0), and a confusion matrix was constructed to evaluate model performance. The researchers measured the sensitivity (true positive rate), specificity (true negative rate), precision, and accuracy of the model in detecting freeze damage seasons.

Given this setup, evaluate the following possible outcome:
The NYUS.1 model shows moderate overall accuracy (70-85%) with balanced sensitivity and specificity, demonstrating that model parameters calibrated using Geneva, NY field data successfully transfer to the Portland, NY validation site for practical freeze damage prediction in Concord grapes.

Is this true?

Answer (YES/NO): YES